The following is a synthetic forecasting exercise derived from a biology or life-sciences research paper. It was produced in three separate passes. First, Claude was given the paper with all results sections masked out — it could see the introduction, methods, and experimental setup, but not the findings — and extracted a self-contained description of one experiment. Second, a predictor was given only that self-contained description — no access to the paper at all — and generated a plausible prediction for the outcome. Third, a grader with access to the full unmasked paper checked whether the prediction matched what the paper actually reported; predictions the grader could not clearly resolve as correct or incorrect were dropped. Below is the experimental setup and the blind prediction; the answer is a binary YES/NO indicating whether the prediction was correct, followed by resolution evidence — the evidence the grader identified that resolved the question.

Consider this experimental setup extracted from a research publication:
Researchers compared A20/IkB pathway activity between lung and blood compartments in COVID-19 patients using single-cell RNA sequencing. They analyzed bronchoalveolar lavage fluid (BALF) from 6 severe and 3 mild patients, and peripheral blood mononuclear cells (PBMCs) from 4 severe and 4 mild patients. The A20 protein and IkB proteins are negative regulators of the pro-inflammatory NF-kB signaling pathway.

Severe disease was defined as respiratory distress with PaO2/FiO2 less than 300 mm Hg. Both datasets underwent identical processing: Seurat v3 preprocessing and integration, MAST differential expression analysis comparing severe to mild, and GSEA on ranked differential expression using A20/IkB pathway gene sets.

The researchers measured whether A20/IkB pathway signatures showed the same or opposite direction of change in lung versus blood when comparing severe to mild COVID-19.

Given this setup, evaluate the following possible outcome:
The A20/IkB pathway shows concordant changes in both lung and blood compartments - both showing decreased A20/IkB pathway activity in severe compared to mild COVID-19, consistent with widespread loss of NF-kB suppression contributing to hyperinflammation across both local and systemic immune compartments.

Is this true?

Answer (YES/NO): NO